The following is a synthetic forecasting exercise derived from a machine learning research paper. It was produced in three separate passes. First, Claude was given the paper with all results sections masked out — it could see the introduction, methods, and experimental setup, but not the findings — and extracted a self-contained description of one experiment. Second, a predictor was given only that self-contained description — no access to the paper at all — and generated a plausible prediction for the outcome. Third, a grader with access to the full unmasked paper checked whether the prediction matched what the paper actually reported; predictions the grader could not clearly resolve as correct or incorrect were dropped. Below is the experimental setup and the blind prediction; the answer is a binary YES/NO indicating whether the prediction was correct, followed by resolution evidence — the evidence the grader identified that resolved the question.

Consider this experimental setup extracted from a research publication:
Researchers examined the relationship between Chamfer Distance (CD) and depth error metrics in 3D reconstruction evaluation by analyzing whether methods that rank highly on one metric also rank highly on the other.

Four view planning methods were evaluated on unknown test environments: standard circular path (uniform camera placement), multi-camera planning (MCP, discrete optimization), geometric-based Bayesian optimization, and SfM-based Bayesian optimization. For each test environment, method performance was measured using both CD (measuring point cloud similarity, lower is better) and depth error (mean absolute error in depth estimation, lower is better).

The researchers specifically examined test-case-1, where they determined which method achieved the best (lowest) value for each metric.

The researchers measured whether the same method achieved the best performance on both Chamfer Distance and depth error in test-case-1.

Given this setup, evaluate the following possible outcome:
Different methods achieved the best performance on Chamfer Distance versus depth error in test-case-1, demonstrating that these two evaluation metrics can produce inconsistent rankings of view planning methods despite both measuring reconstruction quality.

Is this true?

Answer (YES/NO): YES